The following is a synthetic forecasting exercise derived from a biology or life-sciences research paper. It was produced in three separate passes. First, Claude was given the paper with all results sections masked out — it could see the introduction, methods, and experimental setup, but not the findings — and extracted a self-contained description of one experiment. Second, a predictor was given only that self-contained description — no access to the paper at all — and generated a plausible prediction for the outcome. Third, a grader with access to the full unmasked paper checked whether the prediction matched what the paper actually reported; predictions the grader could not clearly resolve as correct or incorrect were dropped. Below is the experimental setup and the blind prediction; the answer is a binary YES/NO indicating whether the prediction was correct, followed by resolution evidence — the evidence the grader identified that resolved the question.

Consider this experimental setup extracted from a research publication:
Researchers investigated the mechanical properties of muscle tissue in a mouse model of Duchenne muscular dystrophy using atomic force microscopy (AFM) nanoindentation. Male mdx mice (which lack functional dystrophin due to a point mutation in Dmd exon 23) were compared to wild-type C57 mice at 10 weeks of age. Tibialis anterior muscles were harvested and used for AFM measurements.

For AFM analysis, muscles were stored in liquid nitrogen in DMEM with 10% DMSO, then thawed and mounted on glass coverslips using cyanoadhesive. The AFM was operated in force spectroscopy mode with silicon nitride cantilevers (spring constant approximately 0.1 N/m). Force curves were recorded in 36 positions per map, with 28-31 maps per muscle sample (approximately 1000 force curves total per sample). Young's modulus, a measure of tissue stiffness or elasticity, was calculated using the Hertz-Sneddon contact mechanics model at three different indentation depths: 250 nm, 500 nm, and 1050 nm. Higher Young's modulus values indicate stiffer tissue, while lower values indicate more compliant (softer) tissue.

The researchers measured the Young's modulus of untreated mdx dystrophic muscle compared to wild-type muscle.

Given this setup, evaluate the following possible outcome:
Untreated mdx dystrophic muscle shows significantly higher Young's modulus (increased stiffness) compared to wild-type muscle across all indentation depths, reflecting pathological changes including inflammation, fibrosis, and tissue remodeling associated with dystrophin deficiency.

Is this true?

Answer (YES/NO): NO